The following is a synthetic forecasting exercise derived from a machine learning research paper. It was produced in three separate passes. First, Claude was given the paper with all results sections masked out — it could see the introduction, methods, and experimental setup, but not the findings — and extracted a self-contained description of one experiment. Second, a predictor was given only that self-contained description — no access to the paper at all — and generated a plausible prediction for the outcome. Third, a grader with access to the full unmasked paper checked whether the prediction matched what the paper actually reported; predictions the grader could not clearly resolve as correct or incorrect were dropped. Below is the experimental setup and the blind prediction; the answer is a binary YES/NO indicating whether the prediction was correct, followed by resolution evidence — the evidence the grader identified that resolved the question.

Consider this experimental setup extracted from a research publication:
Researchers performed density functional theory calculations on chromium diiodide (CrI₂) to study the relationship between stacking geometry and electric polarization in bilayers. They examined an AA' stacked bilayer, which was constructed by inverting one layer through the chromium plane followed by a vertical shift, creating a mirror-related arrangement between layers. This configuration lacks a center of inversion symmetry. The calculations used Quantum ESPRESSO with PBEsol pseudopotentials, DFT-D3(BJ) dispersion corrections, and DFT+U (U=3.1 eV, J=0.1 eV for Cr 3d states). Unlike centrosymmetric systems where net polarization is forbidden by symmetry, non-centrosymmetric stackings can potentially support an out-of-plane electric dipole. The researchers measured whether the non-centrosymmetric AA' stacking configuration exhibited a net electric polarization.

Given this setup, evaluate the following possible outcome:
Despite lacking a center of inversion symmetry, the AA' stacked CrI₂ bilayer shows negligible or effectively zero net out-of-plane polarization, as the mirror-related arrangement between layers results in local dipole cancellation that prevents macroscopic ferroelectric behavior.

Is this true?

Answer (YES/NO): NO